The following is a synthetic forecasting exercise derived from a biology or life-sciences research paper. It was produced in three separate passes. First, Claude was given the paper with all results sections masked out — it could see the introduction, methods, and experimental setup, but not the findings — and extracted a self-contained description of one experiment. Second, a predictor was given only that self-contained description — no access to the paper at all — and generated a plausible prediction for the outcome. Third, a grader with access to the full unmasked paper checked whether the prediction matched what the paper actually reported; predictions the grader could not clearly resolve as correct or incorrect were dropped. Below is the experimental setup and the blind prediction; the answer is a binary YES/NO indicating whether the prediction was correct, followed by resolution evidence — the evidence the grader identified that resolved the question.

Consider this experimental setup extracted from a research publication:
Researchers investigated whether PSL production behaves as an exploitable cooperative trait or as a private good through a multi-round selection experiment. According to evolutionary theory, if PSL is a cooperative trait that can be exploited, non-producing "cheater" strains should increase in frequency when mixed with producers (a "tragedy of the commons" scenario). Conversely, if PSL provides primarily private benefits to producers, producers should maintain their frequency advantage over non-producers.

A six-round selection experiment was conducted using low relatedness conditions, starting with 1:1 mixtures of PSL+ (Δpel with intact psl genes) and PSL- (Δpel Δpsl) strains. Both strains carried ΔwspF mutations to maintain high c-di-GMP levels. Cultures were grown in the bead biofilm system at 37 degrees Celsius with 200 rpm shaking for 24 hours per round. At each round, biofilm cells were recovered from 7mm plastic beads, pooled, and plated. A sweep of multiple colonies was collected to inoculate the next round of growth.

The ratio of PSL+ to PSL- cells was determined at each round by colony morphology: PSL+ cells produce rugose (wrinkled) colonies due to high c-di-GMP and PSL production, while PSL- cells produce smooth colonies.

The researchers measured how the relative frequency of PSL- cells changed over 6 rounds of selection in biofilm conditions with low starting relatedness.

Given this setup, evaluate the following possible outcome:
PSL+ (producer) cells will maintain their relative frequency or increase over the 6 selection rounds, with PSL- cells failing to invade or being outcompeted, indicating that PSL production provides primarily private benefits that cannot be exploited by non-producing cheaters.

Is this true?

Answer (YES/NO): YES